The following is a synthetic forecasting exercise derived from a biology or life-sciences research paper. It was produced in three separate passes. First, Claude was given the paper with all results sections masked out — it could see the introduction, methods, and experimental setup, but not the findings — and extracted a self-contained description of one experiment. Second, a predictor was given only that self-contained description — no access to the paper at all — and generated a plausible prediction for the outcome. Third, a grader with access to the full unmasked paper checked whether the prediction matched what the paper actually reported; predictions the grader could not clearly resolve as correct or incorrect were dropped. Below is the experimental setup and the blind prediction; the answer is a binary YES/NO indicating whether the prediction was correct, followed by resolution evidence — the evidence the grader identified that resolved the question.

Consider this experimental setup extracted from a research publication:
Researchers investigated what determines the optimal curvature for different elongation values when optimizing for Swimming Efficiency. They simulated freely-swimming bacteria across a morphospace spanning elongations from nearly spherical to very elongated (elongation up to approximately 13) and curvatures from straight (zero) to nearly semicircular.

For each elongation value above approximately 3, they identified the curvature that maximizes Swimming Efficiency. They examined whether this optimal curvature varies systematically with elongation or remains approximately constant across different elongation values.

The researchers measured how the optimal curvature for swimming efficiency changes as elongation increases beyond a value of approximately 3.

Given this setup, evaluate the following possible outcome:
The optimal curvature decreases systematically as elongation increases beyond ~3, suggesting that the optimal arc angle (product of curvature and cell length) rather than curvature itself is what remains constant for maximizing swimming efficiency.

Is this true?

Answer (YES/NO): NO